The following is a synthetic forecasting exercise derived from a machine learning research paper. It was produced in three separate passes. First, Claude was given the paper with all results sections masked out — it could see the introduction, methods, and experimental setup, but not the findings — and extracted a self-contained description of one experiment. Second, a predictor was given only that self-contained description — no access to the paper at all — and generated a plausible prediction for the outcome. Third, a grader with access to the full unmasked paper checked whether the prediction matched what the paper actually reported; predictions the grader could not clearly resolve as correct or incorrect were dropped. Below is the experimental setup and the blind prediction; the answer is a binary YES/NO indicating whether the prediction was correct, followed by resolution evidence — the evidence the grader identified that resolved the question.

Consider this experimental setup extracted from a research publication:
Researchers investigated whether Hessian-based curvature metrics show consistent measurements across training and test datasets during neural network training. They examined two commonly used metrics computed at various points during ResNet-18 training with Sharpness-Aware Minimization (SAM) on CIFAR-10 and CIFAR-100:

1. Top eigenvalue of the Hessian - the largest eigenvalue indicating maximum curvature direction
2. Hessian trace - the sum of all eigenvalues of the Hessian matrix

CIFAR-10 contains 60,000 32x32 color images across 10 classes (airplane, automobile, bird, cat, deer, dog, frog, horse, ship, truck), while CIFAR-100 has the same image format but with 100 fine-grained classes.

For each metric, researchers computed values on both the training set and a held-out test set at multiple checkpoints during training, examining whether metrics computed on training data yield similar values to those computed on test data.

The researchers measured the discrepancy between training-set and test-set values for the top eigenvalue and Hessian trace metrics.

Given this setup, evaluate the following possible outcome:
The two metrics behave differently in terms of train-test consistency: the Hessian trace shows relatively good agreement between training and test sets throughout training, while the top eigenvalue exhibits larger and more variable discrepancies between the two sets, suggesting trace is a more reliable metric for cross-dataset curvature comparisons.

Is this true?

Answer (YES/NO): NO